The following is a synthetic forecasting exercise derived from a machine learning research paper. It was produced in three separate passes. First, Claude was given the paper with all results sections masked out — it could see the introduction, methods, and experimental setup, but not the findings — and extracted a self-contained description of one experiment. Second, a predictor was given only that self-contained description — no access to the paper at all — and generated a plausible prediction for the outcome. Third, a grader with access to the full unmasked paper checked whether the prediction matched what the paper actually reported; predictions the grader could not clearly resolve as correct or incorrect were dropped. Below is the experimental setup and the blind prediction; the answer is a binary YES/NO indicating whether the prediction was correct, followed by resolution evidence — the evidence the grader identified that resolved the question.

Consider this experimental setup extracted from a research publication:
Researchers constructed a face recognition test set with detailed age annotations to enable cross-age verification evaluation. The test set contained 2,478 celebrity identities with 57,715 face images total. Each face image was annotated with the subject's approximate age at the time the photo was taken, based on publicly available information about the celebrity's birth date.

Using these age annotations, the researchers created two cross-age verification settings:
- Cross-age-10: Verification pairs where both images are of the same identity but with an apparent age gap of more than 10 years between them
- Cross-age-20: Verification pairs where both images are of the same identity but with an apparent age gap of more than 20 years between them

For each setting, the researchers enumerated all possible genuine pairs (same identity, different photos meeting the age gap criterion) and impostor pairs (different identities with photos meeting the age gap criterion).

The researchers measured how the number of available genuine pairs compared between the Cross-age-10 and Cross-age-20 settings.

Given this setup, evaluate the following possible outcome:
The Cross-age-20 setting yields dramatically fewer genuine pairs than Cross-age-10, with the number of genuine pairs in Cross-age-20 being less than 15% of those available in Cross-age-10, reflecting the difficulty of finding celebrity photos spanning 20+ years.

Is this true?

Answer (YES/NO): NO